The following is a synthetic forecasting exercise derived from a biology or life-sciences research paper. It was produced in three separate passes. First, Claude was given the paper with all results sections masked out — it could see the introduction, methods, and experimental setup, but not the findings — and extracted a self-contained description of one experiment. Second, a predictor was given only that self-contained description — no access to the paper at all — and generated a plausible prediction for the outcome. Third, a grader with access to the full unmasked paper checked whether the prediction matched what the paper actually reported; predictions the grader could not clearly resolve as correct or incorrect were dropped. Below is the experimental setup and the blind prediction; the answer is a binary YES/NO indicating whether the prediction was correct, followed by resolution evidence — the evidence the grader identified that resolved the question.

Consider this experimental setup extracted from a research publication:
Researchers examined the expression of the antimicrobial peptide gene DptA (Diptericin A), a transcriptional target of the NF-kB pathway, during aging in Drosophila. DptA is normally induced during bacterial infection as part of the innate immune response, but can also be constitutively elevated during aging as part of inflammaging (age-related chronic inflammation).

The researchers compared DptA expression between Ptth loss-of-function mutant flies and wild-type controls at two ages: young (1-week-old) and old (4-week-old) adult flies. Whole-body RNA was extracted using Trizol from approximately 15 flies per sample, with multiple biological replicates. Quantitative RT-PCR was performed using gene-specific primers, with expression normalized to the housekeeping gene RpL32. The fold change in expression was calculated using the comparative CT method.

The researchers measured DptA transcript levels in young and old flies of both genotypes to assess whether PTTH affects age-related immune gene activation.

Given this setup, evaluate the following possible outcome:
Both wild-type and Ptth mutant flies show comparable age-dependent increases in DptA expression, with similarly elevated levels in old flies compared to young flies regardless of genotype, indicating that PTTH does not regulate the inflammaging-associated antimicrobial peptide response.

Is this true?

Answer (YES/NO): NO